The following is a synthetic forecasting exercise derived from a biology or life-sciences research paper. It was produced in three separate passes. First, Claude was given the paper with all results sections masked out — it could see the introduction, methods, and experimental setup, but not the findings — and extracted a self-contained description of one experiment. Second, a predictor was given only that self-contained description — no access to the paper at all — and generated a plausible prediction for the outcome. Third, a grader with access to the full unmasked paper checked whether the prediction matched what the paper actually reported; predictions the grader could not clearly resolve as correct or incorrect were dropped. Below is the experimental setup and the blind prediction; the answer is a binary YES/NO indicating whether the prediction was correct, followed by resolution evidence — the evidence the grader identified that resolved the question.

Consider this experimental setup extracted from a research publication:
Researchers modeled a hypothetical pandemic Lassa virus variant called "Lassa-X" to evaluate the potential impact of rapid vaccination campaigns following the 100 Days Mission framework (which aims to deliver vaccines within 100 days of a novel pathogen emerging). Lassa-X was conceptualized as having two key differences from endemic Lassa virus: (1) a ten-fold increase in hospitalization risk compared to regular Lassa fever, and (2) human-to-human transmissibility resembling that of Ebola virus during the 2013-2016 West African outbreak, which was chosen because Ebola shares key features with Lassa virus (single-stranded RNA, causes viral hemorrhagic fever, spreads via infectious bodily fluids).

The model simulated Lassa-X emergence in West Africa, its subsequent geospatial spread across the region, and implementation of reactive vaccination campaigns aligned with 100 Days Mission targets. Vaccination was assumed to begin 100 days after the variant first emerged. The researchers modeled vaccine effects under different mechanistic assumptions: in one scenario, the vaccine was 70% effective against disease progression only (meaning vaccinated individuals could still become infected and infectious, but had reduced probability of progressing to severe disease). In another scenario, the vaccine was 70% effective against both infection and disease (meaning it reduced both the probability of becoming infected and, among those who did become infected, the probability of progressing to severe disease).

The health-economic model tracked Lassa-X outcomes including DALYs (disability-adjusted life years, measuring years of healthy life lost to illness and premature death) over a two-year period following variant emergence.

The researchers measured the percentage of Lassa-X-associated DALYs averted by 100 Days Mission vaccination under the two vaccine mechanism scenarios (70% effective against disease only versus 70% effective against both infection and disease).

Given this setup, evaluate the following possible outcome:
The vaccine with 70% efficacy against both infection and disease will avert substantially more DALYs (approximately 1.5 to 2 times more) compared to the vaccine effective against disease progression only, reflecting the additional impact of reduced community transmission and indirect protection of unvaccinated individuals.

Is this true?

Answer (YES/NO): NO